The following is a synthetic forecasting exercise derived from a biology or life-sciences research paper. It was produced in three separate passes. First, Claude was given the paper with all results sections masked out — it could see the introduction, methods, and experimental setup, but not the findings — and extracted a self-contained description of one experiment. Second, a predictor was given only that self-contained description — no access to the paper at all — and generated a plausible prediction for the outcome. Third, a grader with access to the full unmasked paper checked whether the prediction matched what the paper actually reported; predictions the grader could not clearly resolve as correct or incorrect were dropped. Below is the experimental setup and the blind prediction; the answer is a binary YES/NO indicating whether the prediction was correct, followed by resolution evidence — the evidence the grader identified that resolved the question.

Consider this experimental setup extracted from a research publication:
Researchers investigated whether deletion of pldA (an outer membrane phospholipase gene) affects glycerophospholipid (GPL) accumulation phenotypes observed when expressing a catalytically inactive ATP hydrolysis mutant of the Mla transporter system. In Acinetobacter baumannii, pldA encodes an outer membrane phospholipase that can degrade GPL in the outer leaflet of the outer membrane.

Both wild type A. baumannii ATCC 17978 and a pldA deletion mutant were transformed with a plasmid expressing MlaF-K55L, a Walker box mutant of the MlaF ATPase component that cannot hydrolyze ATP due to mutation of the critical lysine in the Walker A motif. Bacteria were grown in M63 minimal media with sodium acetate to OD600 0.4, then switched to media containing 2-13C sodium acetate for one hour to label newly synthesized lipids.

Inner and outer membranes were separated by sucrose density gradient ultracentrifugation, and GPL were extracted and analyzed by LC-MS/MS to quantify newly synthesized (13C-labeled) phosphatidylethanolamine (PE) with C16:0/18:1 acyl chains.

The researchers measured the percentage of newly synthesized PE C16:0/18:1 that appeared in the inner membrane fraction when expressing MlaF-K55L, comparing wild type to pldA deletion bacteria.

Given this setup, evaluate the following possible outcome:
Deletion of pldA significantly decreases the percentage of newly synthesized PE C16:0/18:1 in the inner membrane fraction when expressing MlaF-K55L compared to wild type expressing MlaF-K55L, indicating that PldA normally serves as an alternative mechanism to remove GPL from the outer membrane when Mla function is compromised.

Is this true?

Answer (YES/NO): NO